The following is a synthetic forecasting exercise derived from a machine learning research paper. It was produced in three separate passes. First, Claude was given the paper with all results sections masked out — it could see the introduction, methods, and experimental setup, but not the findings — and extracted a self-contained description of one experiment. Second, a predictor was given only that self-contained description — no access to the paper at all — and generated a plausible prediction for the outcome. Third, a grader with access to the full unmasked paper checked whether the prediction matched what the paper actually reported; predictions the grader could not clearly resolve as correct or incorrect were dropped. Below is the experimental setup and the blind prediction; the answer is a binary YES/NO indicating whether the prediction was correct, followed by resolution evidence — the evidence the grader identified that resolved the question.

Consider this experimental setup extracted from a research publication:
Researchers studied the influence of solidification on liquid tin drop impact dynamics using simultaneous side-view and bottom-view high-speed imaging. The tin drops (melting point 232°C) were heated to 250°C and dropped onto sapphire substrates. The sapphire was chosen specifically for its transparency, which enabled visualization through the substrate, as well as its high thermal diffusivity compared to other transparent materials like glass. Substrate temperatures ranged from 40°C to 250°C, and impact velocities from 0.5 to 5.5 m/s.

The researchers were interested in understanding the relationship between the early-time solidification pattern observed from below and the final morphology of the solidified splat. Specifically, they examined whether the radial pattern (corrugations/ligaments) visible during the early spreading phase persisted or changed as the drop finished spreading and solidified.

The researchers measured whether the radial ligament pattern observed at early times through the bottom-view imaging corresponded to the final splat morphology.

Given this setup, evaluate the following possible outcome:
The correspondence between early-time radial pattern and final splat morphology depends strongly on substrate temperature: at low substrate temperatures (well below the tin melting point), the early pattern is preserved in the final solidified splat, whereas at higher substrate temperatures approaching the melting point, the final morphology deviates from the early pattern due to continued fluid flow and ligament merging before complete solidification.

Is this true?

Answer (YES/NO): NO